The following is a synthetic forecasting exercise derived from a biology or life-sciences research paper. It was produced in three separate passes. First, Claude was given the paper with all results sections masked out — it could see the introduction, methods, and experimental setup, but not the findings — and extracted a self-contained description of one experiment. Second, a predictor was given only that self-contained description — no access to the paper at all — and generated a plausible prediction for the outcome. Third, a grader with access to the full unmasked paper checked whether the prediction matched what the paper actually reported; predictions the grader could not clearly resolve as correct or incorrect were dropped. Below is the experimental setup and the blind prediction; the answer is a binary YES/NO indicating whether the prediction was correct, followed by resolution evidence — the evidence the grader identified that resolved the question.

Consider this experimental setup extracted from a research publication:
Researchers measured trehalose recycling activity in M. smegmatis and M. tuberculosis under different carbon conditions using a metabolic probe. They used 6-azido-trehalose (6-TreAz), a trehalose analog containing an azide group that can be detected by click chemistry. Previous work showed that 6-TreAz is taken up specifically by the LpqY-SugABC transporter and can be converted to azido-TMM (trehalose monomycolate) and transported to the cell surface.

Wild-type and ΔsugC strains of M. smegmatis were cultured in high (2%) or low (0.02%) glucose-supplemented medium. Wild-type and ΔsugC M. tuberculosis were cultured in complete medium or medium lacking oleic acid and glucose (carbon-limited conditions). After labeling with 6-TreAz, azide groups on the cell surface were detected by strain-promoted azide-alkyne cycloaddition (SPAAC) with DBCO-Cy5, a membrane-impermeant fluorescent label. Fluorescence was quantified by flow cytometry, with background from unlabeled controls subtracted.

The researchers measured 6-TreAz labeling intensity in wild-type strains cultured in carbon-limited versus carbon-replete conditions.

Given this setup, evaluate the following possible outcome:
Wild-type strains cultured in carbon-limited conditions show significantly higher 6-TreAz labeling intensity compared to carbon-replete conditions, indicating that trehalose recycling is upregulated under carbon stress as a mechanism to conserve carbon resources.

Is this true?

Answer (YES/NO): YES